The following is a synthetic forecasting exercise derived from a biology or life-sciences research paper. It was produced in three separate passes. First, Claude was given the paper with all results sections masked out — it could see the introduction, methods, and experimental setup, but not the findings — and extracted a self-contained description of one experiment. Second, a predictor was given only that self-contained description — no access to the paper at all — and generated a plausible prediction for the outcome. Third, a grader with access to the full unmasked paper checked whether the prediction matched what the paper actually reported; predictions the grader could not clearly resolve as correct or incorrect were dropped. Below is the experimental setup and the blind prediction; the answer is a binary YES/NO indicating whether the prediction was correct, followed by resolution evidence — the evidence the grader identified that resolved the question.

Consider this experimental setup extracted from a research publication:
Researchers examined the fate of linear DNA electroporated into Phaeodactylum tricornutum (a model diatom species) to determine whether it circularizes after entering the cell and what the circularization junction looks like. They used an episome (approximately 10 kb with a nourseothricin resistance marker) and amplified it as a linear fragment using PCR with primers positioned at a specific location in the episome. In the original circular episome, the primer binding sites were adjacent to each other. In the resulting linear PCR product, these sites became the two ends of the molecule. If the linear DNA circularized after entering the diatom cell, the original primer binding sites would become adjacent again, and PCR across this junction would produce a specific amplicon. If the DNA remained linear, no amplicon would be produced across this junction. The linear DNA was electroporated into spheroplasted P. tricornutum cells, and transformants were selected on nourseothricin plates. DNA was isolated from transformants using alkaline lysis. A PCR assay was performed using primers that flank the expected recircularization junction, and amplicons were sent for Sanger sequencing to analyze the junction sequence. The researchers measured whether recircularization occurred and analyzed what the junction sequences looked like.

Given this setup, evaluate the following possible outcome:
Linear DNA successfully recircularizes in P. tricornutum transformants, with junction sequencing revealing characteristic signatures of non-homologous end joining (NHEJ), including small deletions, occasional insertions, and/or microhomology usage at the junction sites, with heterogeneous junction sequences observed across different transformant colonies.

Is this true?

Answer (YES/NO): YES